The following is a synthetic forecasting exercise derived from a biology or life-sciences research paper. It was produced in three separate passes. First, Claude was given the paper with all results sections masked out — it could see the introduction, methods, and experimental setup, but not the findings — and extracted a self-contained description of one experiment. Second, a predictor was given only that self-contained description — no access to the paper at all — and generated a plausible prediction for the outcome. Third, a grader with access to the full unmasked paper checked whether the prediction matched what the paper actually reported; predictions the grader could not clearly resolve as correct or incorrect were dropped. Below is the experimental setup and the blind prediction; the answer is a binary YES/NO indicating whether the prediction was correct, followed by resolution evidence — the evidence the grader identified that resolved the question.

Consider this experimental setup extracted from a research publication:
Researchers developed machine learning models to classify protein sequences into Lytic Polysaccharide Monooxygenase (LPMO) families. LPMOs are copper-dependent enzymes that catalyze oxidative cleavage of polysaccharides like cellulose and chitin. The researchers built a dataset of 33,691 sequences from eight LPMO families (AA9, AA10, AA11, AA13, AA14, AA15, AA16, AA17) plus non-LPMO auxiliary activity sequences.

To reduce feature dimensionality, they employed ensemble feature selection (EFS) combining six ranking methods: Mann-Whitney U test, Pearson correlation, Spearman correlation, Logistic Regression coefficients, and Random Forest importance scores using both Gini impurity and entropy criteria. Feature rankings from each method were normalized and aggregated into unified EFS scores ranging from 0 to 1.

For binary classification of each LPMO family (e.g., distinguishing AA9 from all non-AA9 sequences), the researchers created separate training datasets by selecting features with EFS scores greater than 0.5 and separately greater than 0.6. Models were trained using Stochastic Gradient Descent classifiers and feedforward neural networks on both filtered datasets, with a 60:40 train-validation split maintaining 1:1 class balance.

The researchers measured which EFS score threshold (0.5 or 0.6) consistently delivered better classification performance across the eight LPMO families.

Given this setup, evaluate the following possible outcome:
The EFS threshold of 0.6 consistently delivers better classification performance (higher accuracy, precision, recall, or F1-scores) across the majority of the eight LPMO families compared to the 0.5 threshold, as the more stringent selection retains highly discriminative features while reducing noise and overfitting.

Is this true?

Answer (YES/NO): NO